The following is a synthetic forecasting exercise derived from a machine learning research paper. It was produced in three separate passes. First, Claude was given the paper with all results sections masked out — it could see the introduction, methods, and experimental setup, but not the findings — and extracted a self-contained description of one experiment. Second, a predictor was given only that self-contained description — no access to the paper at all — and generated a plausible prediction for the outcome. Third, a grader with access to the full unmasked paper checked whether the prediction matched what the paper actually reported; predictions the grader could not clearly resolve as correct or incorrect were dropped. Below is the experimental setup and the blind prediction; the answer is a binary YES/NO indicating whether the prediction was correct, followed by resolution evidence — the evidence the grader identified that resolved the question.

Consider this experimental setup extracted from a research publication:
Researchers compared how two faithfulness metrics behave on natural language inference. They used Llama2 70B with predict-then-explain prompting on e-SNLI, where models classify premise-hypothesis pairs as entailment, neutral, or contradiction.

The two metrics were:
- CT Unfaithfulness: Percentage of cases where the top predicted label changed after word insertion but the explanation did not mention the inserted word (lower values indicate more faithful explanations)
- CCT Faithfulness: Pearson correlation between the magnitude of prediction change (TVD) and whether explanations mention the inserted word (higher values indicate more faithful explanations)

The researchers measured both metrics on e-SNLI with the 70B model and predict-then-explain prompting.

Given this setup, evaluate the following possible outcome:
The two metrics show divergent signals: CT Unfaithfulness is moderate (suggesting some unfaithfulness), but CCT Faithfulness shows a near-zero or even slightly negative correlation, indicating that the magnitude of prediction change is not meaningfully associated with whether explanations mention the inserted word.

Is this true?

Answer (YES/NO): NO